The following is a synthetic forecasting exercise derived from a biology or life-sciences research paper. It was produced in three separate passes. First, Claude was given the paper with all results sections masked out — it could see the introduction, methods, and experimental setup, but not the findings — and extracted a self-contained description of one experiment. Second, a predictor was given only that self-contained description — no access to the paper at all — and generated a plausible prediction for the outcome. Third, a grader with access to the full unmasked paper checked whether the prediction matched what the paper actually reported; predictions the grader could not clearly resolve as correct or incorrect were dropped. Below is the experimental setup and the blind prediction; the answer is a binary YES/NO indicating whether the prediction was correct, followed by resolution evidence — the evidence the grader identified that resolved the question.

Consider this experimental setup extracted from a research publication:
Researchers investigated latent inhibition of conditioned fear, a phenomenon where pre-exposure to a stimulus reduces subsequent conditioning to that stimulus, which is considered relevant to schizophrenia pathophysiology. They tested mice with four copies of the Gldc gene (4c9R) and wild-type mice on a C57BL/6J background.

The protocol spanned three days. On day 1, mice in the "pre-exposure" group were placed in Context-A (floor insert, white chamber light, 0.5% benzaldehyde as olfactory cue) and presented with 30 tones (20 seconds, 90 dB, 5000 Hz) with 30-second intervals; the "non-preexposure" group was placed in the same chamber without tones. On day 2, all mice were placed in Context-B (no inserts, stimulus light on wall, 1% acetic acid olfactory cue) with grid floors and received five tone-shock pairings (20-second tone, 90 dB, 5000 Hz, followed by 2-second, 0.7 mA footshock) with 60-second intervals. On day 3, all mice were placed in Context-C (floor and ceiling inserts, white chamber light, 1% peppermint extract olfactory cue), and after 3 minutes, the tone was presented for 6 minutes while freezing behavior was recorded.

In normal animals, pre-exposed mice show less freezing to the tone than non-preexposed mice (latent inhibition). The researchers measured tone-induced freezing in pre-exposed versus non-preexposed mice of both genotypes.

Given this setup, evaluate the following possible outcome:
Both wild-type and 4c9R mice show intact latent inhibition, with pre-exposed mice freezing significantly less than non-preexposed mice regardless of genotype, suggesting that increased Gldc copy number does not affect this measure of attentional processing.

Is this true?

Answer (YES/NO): NO